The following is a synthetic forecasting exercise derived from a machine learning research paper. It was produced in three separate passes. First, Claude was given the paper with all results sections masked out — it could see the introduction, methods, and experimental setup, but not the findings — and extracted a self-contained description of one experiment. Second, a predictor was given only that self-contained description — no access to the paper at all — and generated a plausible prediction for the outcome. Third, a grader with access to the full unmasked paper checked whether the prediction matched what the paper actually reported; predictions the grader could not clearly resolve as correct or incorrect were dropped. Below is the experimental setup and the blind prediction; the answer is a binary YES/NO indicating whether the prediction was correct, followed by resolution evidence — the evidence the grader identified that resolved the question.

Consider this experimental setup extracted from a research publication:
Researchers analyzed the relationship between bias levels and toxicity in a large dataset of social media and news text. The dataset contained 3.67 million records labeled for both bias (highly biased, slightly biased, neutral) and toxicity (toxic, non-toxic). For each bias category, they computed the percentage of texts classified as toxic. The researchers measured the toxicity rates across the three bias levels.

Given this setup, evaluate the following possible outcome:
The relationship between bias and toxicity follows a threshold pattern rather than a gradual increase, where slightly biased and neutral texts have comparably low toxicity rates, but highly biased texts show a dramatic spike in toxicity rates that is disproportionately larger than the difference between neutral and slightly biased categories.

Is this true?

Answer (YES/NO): NO